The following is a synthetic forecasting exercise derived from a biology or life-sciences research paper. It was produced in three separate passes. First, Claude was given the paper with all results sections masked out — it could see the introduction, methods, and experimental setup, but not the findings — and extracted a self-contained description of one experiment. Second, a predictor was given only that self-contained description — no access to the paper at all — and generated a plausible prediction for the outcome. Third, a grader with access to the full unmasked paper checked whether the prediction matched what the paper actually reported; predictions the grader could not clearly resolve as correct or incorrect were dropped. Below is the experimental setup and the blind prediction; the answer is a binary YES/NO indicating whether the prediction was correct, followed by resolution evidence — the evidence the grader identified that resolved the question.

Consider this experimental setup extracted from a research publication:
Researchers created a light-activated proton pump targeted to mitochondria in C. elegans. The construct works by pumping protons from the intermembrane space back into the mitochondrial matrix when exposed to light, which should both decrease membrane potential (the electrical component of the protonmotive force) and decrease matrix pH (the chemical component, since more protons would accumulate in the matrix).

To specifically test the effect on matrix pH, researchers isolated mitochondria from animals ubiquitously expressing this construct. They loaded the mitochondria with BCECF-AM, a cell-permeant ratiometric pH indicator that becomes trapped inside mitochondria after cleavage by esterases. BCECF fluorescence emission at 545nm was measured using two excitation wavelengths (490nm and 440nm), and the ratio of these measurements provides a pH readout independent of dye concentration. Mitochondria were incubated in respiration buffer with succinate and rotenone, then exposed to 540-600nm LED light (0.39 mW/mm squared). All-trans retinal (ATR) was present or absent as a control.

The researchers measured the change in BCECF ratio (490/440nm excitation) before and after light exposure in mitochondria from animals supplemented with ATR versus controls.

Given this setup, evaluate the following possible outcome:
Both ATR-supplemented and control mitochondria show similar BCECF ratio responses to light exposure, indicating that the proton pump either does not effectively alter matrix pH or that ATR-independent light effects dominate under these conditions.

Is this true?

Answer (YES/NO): NO